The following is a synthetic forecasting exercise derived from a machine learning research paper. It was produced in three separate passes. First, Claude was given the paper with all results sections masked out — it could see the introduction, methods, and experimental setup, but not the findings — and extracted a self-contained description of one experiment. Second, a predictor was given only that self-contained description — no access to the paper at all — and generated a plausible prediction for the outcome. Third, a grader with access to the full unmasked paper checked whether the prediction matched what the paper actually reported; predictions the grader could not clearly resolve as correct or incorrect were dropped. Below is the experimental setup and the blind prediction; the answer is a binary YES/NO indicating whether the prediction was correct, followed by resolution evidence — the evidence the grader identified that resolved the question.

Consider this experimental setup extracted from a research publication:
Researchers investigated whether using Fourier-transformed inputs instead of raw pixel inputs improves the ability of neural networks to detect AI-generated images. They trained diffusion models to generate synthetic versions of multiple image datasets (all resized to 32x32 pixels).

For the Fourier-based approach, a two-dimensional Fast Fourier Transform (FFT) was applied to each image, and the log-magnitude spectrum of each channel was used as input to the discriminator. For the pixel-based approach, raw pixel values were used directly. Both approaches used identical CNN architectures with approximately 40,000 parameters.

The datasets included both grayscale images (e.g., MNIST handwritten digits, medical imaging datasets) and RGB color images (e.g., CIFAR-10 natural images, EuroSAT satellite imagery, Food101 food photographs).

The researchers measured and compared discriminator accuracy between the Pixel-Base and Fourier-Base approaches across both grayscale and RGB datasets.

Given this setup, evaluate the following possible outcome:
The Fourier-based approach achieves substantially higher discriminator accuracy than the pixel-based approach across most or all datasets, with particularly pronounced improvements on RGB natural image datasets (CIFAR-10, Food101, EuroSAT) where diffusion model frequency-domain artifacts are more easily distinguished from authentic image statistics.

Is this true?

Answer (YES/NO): NO